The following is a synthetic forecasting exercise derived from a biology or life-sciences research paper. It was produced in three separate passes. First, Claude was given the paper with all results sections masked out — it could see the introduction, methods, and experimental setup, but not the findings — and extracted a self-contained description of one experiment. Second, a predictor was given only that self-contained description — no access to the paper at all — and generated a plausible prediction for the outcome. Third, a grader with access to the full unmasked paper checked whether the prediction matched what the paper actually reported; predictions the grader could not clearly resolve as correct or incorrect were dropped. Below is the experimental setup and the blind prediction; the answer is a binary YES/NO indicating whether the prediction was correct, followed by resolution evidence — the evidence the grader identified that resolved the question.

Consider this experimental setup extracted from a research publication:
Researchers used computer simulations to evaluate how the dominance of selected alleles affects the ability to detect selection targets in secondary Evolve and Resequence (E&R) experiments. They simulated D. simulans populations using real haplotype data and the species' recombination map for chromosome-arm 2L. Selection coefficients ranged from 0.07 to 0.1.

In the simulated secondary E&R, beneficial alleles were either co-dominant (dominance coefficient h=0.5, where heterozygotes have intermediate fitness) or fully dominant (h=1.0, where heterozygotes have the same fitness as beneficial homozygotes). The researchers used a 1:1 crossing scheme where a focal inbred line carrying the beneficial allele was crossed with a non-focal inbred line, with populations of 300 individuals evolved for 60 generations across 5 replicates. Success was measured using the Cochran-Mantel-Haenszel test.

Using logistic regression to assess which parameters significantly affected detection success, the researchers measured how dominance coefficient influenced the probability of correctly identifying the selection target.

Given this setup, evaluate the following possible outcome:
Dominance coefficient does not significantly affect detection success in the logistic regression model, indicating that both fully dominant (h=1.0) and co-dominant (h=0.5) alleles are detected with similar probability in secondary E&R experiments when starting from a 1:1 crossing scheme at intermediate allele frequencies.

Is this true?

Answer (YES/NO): NO